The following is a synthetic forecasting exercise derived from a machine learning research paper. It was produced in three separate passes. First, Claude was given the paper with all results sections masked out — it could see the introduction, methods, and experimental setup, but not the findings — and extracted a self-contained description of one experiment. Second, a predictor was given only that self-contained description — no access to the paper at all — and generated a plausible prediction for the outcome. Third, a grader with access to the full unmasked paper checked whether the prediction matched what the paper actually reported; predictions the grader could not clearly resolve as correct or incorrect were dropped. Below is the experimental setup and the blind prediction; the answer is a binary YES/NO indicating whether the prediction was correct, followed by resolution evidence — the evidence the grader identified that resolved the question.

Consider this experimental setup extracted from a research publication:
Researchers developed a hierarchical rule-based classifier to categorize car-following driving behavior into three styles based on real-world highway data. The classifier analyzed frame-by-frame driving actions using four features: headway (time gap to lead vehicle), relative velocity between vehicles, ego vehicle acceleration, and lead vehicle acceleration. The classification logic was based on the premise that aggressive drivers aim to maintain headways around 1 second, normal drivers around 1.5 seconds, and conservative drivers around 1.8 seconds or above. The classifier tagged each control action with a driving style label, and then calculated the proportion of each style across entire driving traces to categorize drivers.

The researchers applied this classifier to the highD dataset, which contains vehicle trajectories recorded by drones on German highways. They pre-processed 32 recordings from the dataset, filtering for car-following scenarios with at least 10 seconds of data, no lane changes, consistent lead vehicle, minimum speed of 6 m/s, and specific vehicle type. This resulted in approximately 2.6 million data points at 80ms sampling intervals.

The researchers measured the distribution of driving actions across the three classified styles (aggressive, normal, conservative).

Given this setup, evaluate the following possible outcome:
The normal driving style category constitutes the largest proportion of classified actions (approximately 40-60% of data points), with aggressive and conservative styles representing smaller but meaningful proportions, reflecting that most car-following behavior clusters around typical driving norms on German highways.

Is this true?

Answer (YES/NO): YES